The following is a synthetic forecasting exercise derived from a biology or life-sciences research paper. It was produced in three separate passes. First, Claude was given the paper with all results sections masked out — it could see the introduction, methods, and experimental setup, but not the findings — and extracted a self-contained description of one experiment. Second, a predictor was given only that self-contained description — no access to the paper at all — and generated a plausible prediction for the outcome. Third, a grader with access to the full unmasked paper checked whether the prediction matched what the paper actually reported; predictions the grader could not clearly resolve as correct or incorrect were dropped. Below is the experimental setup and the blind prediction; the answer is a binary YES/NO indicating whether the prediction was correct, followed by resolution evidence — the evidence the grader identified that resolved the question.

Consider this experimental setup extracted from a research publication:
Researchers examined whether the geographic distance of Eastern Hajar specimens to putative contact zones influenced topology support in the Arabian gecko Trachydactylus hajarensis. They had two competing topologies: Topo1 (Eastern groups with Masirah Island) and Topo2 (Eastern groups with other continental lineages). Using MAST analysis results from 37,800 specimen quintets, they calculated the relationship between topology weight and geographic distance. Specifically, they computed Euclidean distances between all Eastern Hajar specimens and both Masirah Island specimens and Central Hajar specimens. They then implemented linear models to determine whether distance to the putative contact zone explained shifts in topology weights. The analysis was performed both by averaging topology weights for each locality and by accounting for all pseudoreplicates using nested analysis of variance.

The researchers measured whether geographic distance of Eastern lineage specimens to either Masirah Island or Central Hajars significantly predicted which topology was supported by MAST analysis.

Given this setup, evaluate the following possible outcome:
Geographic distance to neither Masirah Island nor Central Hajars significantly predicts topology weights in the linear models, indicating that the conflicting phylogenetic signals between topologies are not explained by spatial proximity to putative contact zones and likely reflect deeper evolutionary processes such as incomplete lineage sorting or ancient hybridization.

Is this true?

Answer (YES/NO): NO